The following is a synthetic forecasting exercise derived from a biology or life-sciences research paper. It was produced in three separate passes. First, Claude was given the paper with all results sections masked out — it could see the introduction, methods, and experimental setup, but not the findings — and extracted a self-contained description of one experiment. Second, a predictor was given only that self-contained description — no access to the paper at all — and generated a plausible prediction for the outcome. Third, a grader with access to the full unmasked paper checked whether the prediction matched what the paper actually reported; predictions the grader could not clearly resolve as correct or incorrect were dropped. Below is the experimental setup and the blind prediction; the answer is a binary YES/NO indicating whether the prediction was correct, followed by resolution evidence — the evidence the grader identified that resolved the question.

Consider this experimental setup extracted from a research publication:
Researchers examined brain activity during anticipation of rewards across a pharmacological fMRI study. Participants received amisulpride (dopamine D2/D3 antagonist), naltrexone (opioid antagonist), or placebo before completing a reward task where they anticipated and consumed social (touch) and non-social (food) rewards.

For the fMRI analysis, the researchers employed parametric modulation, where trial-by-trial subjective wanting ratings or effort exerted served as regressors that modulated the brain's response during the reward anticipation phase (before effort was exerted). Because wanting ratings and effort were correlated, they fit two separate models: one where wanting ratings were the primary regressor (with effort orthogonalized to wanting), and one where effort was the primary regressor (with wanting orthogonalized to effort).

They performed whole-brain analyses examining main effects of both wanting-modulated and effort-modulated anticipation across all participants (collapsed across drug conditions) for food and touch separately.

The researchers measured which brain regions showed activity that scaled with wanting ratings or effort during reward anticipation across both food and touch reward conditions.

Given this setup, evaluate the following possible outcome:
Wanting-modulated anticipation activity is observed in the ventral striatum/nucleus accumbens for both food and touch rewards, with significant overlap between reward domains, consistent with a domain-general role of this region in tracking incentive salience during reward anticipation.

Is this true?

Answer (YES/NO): NO